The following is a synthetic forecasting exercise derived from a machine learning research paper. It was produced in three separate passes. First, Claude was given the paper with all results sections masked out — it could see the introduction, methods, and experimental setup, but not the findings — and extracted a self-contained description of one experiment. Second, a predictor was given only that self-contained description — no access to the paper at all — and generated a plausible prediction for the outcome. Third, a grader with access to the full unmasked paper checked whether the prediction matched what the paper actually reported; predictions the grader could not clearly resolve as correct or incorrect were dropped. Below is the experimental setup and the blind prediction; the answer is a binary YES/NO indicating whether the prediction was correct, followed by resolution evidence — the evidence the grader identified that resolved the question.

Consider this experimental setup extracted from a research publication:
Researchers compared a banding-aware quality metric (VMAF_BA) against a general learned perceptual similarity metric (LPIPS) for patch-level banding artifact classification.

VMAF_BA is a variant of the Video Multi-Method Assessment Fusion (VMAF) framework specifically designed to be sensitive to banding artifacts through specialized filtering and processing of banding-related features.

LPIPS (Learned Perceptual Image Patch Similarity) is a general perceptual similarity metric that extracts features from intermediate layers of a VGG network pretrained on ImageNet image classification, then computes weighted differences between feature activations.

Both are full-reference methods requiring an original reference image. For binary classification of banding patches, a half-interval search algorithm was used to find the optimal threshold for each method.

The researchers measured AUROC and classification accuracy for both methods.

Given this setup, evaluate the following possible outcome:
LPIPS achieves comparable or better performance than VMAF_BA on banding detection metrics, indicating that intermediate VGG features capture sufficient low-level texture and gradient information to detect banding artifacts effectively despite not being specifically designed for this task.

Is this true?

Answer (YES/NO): YES